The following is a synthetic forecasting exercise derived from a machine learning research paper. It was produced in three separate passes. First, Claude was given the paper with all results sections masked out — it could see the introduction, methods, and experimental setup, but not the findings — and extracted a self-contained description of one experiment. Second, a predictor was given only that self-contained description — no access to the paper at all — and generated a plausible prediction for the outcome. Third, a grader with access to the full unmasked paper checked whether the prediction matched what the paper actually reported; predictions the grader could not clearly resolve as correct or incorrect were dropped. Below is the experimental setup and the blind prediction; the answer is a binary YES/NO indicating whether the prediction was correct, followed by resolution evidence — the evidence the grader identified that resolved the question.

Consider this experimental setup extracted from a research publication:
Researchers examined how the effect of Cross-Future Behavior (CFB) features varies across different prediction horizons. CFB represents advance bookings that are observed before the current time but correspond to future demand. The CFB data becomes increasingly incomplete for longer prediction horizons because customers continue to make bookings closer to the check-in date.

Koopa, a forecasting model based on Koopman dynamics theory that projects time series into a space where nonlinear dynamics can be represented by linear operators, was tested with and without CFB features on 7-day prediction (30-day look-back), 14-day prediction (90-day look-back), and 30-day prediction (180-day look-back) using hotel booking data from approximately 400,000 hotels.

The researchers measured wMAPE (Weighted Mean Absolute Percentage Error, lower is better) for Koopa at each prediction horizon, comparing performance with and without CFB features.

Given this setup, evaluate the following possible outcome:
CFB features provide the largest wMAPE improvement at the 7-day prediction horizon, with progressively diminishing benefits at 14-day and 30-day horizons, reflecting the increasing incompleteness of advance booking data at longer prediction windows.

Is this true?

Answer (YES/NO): NO